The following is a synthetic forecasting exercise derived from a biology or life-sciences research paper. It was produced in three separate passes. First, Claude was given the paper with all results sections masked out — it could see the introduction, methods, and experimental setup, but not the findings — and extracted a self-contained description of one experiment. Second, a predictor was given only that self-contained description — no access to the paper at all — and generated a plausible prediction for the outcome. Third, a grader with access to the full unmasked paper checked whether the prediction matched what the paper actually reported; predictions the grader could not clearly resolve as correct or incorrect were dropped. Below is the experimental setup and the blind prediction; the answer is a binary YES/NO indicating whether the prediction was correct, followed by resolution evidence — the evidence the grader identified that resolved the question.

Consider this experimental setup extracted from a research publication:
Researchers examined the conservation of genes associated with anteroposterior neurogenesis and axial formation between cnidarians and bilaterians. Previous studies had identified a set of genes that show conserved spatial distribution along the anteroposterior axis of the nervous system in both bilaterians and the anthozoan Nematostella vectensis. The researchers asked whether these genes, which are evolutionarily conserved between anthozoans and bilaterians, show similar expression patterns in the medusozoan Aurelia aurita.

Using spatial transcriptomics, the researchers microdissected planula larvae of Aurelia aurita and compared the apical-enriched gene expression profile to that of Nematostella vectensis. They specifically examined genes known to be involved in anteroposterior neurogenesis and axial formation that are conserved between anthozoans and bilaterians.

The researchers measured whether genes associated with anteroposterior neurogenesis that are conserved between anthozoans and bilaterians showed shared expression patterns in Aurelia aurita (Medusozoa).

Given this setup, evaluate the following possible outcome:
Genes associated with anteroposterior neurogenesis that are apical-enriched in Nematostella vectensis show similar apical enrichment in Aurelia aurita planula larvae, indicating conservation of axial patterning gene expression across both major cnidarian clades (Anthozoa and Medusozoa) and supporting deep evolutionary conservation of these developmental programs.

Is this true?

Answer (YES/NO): NO